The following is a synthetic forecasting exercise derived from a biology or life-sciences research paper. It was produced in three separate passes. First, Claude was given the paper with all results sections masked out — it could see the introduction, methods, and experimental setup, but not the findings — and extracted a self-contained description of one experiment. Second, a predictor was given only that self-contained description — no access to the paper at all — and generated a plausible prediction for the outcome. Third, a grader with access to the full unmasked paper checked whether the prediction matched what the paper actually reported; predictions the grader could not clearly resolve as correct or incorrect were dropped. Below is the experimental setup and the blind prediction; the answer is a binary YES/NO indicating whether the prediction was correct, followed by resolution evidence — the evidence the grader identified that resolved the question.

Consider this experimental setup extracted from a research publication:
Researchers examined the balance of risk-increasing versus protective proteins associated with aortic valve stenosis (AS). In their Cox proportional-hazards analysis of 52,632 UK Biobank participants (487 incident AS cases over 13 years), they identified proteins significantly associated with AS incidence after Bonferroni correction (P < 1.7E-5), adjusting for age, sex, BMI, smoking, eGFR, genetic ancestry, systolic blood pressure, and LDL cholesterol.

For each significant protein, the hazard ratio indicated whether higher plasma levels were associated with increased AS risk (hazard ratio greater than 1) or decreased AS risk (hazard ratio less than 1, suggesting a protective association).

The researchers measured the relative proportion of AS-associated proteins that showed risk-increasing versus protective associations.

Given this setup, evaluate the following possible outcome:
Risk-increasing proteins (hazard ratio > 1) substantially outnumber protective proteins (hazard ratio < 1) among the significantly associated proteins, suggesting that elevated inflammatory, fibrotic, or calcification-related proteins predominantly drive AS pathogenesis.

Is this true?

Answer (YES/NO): YES